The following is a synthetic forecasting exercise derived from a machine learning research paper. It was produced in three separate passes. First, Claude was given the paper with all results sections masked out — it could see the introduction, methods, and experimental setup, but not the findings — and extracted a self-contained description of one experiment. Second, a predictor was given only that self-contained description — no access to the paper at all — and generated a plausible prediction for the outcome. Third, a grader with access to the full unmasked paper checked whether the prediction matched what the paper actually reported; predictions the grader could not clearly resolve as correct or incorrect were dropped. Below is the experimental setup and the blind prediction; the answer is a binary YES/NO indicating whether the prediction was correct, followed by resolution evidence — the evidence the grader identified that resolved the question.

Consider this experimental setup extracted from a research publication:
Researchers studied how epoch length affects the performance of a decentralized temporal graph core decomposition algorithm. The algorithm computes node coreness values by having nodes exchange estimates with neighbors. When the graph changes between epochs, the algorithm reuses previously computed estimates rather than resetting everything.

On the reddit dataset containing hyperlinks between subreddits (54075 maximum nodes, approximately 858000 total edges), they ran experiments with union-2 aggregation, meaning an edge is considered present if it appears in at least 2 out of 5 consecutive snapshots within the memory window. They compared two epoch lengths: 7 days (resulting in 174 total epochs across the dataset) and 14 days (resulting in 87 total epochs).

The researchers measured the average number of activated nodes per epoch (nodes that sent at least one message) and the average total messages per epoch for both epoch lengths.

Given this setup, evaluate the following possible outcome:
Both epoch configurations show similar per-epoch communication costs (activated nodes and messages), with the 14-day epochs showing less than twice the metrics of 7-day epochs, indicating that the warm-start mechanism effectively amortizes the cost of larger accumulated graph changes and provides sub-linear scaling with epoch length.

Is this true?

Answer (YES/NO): YES